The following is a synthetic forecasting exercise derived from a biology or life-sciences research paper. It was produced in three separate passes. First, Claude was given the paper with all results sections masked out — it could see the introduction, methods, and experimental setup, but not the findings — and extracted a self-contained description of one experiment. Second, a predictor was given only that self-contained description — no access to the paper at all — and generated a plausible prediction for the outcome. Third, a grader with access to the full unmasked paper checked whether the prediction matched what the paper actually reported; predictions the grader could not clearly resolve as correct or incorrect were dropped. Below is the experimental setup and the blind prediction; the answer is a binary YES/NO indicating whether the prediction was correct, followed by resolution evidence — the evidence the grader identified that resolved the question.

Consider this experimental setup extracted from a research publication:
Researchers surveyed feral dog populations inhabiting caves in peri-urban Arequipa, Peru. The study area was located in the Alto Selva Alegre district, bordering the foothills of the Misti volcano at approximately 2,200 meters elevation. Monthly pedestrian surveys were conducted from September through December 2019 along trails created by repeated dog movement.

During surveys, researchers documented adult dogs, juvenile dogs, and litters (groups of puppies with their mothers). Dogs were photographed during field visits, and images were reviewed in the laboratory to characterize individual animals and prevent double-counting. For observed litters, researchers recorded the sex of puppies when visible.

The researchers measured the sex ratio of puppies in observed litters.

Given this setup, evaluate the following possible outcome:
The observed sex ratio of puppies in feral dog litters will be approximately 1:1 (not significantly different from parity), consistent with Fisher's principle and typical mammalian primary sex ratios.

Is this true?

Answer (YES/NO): NO